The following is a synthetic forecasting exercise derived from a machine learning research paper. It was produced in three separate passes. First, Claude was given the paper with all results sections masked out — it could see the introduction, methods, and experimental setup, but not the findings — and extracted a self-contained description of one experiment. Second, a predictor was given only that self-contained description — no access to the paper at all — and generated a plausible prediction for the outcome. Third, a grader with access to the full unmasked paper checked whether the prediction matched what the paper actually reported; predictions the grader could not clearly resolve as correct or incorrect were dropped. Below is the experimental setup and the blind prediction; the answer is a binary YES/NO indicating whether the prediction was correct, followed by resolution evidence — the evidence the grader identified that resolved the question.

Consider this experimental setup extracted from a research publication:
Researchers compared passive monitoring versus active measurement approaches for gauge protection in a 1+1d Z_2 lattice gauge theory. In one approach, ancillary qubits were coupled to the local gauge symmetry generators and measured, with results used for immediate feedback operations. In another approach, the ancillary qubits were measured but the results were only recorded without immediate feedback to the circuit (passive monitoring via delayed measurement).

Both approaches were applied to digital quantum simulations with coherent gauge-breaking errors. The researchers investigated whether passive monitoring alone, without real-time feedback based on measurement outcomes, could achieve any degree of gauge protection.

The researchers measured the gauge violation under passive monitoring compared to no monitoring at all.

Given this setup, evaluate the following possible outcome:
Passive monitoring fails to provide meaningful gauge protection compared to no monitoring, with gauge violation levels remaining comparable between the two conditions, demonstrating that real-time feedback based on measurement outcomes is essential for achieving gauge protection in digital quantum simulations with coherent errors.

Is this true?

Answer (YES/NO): NO